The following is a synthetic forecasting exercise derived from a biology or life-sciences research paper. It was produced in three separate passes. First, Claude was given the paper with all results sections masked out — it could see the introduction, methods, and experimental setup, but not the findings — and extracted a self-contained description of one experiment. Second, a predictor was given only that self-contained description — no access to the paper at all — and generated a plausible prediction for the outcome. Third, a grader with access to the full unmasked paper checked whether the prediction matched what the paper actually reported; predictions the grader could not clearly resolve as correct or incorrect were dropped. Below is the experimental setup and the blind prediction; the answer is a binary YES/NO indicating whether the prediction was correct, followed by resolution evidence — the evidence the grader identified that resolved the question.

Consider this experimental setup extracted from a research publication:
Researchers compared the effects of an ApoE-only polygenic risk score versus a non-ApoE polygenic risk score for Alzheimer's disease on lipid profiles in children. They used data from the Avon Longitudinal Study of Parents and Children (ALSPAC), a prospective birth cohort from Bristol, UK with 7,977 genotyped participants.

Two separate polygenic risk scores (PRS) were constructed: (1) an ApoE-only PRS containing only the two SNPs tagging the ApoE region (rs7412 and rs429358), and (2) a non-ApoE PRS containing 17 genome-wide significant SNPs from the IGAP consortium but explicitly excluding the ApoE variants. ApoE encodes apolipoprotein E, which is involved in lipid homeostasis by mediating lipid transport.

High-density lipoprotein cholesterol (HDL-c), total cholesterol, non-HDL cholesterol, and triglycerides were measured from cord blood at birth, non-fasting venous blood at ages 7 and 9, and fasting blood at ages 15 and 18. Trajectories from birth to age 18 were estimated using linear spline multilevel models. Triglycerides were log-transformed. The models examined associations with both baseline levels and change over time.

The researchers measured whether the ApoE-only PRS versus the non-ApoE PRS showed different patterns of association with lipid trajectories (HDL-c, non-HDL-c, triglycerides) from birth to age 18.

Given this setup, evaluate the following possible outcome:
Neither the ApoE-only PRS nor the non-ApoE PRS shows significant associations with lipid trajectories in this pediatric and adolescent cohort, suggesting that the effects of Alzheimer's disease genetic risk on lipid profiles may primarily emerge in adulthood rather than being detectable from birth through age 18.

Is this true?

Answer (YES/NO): NO